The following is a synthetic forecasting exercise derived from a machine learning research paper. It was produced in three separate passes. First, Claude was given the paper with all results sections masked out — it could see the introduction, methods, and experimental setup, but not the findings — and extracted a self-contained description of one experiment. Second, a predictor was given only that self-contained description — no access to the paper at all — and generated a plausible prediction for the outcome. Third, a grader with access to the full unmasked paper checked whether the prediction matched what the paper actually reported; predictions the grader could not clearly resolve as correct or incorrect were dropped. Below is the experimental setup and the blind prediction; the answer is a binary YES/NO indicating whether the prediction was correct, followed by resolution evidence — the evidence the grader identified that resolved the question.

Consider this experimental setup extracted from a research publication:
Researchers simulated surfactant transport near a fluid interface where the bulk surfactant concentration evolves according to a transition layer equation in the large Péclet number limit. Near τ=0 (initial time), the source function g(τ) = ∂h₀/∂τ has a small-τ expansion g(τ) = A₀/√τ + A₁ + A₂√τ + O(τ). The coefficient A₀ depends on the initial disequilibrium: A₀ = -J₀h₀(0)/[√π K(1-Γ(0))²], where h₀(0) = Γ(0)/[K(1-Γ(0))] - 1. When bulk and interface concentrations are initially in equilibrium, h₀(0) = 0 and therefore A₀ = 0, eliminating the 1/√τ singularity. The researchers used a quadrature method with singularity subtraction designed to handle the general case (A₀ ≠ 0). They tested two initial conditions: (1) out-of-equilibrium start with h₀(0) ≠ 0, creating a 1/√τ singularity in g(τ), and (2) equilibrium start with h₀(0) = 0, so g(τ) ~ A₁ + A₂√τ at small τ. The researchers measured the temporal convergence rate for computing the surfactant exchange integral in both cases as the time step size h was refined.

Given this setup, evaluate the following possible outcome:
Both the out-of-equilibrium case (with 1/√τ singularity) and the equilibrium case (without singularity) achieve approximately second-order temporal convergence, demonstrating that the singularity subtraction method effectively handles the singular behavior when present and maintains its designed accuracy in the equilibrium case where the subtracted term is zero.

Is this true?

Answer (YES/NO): NO